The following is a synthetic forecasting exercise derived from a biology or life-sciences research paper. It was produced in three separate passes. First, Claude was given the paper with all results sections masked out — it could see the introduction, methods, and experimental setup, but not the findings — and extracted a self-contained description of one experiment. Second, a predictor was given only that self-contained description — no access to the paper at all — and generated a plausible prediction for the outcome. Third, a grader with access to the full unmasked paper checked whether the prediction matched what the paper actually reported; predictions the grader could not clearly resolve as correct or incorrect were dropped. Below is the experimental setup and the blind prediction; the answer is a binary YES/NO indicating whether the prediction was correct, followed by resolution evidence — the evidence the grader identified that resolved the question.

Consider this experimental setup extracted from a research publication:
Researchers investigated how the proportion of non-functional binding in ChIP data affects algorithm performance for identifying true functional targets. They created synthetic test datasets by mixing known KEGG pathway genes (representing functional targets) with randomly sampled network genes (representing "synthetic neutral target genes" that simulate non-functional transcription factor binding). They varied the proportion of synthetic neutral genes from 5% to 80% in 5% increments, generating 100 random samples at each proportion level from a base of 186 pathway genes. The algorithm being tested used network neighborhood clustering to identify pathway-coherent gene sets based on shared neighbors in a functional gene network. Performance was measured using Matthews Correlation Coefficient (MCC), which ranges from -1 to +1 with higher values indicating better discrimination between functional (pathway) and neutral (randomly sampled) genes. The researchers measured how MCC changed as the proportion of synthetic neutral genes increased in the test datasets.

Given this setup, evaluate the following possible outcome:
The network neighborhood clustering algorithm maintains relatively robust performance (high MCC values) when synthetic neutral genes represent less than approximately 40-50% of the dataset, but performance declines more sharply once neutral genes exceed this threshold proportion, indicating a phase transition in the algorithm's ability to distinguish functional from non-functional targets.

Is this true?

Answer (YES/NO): NO